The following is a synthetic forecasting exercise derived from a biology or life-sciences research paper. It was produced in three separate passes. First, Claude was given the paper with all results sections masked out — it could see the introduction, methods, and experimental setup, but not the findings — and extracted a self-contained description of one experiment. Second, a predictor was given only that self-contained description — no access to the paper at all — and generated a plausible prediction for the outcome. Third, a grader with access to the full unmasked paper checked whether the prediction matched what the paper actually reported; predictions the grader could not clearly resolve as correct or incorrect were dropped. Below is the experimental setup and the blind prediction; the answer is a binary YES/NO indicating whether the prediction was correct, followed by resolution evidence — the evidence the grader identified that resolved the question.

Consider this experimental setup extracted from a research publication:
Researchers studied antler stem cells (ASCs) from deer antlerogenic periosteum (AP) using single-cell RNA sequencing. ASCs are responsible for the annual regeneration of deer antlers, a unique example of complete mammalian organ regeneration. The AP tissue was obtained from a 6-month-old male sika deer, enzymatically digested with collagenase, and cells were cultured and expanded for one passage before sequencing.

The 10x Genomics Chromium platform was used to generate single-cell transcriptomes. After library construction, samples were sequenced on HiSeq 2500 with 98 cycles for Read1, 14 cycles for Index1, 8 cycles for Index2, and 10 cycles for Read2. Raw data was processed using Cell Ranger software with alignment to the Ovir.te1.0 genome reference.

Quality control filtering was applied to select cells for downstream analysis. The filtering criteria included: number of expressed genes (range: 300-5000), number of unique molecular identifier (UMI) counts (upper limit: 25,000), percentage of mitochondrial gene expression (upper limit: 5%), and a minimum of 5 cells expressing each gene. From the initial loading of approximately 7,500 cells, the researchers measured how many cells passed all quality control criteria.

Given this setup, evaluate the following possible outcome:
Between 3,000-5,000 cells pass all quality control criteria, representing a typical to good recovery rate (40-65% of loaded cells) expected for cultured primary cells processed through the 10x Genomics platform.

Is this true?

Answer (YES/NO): YES